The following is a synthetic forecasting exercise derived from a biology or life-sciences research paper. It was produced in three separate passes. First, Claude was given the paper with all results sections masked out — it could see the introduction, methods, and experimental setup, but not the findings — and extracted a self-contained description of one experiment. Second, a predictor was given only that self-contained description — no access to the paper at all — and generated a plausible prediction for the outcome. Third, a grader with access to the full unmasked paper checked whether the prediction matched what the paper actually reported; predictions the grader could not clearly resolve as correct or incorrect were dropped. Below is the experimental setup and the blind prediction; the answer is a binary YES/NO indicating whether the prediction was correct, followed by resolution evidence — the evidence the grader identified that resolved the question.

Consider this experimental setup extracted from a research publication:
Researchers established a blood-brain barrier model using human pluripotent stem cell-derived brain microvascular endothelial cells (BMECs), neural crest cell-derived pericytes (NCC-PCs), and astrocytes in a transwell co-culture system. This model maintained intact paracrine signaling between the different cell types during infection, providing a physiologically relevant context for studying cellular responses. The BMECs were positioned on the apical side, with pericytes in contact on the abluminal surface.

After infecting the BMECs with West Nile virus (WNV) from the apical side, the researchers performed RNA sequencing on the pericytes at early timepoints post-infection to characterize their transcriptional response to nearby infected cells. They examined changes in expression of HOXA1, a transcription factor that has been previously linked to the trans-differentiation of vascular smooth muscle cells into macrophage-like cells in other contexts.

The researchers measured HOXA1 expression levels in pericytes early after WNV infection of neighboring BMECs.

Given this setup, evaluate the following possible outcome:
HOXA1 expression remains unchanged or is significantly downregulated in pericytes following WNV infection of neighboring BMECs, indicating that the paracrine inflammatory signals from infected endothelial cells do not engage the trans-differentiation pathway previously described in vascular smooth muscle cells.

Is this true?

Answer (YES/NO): NO